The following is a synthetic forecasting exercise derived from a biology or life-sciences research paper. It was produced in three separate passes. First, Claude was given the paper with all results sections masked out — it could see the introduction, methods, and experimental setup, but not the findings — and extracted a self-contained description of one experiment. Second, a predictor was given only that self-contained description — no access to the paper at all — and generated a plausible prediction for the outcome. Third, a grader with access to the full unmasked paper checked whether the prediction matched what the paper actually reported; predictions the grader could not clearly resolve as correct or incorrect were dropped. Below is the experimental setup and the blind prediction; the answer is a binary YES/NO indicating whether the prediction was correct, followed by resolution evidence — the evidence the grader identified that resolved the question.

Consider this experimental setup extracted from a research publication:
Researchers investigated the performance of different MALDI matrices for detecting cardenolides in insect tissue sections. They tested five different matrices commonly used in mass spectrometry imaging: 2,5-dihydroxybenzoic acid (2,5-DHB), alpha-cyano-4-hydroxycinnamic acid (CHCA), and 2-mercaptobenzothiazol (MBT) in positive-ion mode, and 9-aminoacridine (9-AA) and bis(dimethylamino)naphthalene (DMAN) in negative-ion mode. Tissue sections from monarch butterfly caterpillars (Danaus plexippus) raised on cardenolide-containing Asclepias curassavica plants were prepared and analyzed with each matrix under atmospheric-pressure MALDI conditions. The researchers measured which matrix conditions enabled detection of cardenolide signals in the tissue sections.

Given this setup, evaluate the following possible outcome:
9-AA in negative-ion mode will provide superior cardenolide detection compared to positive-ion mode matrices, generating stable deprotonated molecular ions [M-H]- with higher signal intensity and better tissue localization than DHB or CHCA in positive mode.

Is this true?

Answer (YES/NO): NO